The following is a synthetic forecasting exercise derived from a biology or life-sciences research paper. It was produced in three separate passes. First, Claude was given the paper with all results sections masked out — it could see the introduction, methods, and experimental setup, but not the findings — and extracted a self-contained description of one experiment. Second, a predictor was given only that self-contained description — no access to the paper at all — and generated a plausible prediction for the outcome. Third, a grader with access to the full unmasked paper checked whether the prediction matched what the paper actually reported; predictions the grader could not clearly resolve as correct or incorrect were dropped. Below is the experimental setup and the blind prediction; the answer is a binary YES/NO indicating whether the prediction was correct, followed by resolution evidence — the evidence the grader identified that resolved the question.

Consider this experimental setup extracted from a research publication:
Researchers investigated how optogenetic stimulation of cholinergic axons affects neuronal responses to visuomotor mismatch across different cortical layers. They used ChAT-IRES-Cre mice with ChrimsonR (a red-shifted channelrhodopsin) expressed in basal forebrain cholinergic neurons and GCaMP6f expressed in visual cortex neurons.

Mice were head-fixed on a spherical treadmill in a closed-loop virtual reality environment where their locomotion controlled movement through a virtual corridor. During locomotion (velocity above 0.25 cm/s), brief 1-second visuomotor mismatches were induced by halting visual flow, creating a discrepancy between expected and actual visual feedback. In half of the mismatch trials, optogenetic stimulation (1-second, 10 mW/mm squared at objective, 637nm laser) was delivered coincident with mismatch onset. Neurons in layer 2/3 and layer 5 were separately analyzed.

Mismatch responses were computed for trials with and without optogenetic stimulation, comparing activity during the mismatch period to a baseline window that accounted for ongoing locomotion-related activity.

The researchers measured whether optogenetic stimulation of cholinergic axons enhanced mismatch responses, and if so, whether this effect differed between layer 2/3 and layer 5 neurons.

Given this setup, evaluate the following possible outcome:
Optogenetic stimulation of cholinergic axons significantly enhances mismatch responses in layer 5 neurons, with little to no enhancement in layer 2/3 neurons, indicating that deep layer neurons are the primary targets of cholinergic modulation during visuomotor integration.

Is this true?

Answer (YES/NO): YES